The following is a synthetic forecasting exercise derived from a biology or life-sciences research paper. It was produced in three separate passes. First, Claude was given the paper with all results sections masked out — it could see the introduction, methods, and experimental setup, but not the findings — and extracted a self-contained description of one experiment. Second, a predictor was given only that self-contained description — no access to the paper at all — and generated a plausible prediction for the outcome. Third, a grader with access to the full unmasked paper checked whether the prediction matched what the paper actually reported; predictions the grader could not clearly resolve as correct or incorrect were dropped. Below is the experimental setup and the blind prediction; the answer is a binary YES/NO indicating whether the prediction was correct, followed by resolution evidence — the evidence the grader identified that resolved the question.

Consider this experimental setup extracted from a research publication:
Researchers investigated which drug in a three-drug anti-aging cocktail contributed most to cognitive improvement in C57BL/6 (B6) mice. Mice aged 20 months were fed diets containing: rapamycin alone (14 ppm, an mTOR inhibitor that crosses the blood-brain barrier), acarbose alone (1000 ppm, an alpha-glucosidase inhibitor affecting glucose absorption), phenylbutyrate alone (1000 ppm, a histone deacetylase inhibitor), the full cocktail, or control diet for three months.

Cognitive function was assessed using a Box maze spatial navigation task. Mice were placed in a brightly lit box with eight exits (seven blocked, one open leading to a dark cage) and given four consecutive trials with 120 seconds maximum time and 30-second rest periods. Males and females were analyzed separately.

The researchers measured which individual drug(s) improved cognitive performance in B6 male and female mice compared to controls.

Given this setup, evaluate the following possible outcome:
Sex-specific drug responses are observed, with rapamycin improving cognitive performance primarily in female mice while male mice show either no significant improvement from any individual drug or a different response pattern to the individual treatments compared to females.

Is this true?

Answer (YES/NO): NO